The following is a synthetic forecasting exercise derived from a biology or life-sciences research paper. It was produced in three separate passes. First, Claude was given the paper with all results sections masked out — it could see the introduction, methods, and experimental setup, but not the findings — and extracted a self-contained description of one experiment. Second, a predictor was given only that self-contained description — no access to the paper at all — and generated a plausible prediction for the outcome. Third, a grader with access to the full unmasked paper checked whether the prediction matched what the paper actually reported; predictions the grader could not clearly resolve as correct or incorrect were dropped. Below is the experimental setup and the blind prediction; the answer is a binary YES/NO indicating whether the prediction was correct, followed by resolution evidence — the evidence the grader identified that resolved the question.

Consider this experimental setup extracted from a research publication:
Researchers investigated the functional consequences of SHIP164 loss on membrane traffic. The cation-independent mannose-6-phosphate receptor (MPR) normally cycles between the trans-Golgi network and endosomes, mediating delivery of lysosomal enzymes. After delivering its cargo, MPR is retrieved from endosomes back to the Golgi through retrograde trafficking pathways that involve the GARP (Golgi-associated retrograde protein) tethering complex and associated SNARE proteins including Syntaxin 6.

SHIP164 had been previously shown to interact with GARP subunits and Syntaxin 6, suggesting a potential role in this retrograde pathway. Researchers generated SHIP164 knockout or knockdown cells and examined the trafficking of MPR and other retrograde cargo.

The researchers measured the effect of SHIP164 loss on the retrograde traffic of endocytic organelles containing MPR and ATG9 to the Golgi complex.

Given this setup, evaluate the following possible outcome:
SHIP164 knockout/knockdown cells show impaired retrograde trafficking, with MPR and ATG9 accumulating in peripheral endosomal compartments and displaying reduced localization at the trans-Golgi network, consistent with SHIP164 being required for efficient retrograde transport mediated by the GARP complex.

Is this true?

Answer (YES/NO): NO